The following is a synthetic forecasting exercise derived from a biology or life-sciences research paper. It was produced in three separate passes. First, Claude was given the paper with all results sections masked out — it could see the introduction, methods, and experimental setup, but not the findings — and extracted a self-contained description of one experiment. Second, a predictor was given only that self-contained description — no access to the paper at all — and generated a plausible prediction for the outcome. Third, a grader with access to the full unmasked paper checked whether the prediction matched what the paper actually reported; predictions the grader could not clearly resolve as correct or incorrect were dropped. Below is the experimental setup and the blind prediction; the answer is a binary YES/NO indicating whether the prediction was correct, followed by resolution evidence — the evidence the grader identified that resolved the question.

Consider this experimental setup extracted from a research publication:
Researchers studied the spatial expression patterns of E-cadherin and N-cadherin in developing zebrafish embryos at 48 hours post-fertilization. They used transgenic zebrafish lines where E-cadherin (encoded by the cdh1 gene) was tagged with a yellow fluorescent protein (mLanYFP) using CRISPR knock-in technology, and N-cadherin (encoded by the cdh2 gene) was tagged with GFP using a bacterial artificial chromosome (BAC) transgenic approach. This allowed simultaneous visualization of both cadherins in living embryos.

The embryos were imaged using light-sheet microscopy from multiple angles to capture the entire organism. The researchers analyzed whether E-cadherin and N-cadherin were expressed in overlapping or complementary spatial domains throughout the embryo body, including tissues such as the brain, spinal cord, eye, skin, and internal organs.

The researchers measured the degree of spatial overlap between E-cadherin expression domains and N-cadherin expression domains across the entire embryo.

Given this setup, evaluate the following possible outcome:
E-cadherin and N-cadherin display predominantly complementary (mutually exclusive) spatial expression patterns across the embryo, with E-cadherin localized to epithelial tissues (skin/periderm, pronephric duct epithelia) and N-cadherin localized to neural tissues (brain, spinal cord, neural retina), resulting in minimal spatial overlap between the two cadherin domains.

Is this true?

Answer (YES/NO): YES